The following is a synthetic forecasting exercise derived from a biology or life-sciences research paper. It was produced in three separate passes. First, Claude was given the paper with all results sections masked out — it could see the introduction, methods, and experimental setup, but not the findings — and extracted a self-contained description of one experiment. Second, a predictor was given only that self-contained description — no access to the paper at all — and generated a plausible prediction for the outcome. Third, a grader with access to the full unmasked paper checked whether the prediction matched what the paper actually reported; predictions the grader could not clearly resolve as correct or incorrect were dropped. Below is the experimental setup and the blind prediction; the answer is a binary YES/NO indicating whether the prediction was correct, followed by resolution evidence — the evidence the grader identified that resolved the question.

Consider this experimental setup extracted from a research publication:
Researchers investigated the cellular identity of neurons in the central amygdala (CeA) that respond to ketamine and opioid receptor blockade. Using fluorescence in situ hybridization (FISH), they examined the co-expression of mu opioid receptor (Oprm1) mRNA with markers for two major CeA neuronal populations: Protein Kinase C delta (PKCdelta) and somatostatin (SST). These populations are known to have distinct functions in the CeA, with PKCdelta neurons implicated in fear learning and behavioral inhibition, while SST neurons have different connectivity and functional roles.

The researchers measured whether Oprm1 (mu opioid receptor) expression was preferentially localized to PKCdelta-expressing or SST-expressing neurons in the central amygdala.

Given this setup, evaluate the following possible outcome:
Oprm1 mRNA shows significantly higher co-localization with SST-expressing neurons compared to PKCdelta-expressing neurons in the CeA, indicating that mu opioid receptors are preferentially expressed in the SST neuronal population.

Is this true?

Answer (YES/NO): NO